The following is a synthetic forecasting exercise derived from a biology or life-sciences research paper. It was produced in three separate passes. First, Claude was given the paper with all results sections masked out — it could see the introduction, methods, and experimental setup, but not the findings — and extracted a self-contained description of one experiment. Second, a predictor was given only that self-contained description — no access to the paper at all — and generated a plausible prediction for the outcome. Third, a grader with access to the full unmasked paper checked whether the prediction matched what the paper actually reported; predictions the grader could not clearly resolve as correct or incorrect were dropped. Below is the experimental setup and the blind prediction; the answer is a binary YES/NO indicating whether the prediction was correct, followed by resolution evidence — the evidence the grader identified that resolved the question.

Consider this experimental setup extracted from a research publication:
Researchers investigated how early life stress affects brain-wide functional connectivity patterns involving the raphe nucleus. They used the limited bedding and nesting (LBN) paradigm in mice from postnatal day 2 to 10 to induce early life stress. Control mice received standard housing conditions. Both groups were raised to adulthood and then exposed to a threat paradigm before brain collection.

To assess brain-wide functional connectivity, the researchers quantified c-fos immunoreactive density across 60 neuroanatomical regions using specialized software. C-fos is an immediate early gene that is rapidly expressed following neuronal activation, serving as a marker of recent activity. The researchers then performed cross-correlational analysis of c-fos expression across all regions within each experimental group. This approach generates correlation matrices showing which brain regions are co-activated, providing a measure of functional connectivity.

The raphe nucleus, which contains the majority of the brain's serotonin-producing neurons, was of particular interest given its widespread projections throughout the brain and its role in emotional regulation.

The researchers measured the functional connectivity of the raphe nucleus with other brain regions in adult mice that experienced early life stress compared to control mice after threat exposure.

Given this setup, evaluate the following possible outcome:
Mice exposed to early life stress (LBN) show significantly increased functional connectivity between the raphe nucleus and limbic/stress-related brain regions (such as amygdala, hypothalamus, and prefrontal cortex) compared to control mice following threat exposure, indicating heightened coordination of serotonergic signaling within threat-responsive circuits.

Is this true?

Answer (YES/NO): NO